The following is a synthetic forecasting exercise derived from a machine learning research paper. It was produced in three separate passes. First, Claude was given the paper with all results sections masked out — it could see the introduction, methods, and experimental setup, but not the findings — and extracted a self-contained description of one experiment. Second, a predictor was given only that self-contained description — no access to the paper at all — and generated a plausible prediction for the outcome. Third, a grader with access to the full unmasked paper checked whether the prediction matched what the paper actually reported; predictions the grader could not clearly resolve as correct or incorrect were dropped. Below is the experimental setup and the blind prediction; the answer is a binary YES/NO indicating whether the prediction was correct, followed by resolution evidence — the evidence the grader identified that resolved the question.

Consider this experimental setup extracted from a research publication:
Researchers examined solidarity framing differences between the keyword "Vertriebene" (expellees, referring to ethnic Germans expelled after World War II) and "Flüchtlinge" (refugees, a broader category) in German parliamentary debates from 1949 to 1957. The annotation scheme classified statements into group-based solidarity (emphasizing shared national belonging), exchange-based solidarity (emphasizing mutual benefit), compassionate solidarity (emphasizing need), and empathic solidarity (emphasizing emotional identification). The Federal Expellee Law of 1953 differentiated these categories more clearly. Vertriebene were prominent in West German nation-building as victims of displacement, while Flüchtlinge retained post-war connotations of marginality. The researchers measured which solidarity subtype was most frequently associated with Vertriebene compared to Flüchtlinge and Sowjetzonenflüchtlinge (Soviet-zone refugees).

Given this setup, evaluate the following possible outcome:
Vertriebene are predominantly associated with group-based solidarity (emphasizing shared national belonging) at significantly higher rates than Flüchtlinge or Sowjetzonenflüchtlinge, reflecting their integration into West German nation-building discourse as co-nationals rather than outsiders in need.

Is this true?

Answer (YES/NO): YES